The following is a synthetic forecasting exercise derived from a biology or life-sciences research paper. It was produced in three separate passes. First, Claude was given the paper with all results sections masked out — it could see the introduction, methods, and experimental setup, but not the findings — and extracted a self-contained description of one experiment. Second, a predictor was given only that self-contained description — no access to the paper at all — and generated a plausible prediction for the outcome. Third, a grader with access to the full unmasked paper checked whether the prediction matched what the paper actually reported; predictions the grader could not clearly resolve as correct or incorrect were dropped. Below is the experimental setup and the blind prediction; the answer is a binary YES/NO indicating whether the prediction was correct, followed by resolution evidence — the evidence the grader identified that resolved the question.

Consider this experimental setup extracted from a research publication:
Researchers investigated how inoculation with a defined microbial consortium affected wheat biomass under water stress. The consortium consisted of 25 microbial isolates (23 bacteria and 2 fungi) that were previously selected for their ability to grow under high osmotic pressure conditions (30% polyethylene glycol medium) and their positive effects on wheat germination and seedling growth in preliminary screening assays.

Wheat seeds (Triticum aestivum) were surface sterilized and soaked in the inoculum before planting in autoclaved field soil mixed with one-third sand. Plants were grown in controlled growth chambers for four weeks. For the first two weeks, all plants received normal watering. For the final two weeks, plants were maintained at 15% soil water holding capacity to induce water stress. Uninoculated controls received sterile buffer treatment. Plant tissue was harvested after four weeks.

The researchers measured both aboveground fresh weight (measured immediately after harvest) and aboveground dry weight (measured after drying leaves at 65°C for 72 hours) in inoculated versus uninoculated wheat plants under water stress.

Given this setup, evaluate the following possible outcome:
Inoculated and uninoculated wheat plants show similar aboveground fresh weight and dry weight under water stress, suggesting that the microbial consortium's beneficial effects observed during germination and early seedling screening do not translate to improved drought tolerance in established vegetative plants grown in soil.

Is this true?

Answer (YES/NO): NO